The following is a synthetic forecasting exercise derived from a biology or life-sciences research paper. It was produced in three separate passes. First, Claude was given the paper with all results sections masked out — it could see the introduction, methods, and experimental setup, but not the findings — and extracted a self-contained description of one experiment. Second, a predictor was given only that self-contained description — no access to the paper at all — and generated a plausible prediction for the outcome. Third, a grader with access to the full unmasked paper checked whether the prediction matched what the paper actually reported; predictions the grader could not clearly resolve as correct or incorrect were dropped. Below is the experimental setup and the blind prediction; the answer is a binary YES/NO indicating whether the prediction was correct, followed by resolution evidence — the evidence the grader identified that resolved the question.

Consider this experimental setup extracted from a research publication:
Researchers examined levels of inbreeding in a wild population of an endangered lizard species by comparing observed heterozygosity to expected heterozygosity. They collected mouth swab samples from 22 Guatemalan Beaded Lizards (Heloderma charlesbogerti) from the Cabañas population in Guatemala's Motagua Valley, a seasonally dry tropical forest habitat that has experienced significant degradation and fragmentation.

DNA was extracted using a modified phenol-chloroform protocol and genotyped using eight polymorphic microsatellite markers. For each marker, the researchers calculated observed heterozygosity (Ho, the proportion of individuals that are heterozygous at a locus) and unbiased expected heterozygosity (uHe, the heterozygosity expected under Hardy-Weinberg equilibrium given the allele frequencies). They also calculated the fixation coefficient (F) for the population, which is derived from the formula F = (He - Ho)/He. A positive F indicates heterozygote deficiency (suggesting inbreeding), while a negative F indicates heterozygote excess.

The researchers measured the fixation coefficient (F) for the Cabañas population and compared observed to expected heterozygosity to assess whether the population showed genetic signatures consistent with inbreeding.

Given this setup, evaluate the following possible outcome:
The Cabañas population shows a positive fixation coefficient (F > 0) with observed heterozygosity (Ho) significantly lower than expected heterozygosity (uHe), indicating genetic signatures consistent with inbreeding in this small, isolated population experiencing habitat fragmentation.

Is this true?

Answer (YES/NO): NO